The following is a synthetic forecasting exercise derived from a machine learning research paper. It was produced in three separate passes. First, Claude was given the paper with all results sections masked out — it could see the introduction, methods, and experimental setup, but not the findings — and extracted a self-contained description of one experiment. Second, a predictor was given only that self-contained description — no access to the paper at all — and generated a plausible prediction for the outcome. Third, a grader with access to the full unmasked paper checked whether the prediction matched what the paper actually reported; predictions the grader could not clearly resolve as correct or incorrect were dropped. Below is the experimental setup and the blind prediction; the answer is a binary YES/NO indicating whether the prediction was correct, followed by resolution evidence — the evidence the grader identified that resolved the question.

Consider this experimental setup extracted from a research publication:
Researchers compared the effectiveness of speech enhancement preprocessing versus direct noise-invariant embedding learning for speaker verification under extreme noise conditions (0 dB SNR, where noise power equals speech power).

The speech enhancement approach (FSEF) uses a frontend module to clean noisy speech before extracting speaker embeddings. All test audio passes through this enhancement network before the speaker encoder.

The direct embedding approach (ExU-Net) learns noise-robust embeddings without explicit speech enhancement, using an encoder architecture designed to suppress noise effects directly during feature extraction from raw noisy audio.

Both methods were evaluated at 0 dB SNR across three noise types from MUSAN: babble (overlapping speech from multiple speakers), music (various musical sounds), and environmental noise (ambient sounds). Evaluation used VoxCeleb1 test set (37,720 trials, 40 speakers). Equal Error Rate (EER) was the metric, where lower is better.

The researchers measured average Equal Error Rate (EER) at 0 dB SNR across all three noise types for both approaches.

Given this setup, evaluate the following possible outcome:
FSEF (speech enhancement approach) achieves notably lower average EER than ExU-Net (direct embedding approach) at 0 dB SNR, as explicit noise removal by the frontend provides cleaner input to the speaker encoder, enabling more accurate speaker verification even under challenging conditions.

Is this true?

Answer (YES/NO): NO